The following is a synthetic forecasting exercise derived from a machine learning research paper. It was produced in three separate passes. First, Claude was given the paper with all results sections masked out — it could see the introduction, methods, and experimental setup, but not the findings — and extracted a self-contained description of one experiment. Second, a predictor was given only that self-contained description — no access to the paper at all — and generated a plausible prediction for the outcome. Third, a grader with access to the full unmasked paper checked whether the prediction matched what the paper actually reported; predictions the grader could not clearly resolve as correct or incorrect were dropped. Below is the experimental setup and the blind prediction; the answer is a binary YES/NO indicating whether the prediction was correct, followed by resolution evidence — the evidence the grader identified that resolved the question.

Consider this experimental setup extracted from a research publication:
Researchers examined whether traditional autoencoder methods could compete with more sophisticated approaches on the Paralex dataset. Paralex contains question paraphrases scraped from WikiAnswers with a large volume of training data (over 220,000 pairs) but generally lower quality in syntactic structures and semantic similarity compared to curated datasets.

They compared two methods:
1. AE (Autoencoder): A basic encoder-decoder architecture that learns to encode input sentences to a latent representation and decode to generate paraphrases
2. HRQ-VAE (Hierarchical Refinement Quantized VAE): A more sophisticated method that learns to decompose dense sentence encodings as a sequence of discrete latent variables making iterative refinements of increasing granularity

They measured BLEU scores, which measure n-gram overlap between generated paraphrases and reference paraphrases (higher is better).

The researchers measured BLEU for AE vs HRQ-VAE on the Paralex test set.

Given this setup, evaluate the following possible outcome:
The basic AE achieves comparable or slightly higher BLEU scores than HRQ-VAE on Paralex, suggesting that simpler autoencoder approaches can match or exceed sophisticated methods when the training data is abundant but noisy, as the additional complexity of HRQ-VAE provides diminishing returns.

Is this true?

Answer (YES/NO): YES